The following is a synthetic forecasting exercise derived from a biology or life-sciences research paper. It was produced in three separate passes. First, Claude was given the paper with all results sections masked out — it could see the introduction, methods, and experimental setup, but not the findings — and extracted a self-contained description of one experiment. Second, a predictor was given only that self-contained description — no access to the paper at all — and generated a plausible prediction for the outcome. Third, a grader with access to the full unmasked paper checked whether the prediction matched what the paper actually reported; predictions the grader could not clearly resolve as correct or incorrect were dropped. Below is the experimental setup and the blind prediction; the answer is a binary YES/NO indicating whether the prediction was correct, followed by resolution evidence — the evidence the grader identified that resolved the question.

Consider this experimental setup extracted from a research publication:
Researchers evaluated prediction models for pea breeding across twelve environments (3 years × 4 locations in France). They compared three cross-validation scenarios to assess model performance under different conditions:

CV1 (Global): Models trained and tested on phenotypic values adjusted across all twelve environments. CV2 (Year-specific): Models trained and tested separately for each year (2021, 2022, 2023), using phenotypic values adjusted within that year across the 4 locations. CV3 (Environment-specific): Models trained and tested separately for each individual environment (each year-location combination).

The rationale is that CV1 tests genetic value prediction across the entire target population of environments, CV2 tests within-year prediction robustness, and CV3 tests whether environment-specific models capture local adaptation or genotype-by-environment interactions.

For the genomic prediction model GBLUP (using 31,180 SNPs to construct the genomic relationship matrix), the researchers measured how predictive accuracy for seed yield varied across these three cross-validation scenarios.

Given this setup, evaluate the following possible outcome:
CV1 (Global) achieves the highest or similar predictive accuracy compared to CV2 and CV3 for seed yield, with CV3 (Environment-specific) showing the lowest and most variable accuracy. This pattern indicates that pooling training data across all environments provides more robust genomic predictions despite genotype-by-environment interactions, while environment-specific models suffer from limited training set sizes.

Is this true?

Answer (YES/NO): YES